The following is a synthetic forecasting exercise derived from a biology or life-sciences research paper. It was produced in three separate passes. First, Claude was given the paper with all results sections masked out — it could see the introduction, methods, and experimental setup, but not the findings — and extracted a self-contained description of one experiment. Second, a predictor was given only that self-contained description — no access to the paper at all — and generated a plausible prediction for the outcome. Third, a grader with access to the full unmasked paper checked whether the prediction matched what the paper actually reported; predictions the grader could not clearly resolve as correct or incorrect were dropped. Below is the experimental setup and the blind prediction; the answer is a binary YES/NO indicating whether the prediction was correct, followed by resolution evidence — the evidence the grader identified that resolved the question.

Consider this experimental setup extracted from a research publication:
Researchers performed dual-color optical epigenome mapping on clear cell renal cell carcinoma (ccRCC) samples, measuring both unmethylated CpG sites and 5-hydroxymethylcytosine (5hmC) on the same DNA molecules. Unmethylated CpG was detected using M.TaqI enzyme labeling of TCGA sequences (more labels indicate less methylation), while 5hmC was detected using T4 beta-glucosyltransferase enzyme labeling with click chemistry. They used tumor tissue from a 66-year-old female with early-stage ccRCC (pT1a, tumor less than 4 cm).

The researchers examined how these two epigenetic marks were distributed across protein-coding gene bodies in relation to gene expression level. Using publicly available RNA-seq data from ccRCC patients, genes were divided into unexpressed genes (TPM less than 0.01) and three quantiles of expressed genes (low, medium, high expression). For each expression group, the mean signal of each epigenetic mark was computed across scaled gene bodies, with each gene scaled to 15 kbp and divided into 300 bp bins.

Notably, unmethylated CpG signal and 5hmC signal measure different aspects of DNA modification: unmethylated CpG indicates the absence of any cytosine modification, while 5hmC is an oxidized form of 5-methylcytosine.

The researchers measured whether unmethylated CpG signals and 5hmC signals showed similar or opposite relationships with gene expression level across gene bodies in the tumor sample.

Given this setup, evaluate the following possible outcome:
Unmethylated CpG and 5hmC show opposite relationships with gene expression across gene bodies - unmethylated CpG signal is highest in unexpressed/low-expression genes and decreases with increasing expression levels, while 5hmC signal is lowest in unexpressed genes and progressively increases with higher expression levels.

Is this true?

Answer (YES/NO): NO